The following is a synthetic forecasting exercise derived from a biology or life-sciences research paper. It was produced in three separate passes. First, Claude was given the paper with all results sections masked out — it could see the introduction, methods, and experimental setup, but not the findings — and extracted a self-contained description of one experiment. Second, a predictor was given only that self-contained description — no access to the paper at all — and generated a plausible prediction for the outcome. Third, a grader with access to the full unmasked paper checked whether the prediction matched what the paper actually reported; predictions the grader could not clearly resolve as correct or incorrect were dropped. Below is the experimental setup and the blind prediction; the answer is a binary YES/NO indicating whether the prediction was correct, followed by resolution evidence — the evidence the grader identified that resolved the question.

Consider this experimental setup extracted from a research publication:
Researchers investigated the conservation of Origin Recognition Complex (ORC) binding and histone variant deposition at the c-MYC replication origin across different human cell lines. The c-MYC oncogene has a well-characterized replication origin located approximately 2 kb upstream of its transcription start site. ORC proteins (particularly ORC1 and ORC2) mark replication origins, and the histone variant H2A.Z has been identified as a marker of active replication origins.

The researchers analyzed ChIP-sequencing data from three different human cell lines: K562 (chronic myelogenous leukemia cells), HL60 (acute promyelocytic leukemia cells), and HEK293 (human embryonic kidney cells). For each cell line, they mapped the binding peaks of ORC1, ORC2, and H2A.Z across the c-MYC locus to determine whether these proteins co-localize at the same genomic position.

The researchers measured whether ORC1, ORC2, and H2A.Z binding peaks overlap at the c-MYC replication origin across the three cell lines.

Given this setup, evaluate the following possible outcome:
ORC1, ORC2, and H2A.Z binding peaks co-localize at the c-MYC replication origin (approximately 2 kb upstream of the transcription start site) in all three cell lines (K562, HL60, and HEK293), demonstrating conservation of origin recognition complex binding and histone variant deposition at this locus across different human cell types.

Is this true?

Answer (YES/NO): YES